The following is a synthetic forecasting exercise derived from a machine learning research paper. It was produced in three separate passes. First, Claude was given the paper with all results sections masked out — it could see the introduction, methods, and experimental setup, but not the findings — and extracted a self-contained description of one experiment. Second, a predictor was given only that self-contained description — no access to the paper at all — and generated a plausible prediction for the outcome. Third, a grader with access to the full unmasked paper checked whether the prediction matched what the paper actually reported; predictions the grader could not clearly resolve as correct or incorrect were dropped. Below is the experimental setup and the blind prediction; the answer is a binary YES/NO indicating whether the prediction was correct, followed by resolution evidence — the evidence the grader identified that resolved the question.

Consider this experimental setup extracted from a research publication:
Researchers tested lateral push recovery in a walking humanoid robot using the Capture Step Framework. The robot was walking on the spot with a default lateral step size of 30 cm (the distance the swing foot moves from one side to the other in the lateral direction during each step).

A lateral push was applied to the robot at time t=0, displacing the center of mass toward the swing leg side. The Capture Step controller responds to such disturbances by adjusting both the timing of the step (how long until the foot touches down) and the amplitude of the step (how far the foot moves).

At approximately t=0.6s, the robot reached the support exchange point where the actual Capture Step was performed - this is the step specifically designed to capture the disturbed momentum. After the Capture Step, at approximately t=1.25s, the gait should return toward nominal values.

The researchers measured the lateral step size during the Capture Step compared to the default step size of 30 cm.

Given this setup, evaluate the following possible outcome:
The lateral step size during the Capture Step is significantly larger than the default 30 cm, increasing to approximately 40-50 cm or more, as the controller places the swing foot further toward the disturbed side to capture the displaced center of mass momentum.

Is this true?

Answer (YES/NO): NO